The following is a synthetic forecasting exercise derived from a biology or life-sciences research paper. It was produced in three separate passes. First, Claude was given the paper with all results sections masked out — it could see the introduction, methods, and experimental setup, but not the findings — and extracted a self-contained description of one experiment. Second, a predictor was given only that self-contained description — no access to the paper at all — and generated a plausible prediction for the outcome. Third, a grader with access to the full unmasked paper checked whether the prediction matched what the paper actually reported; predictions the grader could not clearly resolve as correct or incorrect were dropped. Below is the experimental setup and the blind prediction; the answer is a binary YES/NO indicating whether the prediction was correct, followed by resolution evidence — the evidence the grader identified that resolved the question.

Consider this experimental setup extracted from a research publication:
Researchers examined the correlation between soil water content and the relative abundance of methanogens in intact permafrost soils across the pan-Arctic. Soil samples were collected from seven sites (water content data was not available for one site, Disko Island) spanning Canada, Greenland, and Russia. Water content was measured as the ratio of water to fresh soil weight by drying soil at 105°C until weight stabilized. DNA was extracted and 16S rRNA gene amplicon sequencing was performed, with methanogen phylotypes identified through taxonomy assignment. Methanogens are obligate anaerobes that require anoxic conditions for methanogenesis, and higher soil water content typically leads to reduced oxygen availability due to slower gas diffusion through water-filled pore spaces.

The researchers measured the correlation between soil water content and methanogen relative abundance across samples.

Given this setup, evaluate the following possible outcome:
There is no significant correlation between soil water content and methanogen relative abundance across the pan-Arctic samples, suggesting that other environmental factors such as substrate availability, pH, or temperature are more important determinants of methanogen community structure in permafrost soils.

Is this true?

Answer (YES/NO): NO